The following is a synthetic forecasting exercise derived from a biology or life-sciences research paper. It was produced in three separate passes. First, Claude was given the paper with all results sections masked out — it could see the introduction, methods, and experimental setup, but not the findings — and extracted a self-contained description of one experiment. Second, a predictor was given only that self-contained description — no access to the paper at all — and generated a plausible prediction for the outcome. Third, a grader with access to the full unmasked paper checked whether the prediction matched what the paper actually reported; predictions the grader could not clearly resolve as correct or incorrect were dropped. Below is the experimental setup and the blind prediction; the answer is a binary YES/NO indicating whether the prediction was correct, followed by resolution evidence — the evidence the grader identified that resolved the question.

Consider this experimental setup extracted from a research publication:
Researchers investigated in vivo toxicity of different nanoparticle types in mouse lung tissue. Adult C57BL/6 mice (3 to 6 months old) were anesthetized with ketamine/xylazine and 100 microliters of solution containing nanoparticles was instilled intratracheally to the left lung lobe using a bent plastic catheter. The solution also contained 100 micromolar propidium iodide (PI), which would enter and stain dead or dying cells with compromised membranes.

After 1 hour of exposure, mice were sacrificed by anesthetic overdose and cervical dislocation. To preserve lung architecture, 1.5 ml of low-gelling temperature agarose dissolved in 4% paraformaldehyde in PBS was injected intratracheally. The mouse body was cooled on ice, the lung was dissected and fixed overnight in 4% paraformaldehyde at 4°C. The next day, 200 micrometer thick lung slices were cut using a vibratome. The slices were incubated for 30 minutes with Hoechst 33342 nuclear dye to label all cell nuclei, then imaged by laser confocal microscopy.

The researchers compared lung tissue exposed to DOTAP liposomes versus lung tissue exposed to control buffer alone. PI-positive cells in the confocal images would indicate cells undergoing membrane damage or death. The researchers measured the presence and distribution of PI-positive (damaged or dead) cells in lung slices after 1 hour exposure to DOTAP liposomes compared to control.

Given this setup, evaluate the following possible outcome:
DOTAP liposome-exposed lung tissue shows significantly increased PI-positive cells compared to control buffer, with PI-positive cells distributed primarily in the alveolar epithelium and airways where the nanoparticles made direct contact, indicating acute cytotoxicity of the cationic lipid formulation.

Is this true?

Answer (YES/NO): NO